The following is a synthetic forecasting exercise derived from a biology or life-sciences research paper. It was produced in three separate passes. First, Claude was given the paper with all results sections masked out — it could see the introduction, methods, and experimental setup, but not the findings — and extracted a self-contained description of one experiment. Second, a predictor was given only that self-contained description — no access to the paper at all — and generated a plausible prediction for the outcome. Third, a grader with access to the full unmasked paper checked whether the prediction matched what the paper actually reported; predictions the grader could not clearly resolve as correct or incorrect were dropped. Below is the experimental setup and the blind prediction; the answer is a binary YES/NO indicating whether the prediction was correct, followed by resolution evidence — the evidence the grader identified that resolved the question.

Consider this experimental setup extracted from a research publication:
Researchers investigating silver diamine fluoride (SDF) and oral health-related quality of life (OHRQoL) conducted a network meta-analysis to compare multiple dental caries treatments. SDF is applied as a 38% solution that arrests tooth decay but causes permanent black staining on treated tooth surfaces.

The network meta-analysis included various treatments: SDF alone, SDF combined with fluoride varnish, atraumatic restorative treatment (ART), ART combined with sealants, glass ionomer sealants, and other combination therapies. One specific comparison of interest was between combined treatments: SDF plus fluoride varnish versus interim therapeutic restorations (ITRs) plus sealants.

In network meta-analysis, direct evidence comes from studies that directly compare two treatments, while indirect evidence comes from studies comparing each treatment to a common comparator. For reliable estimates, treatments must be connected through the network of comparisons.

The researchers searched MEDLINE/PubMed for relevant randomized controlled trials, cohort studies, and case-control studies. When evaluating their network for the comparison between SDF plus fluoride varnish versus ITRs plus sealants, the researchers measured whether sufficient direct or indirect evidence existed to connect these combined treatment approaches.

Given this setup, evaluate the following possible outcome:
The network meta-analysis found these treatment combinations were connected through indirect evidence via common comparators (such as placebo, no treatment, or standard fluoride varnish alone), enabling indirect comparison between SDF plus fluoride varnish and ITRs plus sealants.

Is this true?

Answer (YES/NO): NO